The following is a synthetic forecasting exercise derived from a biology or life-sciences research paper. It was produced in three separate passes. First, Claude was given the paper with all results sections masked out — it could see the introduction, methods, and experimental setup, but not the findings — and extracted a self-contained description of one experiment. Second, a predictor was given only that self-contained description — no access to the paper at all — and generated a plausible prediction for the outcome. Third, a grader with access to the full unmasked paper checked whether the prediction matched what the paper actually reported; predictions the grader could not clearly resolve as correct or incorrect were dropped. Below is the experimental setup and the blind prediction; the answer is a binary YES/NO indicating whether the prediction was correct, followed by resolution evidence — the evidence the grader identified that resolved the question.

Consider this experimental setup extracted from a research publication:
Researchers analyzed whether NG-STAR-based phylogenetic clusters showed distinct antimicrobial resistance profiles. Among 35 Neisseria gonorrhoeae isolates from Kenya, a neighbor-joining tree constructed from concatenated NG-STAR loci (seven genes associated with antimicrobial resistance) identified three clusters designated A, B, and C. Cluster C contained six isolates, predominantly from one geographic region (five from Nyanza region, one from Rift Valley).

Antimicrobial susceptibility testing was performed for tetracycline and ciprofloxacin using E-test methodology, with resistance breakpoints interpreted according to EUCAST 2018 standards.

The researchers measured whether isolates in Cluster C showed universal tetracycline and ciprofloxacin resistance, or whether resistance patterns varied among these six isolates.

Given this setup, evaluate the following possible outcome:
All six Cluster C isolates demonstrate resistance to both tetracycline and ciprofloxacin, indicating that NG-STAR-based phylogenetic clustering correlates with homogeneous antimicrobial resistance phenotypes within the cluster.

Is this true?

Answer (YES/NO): YES